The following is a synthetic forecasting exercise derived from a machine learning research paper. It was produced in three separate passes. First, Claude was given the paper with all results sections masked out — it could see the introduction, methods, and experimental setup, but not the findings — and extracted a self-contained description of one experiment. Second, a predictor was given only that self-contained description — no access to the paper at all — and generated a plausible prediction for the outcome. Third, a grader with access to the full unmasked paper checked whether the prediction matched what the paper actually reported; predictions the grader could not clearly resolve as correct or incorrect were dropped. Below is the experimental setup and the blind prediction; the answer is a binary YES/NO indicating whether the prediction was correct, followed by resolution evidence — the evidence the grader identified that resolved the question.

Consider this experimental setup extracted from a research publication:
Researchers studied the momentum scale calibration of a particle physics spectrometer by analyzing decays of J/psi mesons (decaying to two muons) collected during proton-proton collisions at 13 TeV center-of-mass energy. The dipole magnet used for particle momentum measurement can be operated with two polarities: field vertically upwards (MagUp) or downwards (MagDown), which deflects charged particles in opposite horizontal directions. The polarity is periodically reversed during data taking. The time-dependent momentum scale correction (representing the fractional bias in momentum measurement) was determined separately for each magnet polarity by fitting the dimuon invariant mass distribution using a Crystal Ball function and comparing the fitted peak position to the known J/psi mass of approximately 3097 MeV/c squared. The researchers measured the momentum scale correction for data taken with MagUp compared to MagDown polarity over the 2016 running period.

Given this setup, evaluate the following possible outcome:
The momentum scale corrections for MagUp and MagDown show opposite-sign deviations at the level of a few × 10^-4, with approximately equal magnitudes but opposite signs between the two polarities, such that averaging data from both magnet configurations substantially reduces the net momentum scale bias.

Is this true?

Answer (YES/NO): NO